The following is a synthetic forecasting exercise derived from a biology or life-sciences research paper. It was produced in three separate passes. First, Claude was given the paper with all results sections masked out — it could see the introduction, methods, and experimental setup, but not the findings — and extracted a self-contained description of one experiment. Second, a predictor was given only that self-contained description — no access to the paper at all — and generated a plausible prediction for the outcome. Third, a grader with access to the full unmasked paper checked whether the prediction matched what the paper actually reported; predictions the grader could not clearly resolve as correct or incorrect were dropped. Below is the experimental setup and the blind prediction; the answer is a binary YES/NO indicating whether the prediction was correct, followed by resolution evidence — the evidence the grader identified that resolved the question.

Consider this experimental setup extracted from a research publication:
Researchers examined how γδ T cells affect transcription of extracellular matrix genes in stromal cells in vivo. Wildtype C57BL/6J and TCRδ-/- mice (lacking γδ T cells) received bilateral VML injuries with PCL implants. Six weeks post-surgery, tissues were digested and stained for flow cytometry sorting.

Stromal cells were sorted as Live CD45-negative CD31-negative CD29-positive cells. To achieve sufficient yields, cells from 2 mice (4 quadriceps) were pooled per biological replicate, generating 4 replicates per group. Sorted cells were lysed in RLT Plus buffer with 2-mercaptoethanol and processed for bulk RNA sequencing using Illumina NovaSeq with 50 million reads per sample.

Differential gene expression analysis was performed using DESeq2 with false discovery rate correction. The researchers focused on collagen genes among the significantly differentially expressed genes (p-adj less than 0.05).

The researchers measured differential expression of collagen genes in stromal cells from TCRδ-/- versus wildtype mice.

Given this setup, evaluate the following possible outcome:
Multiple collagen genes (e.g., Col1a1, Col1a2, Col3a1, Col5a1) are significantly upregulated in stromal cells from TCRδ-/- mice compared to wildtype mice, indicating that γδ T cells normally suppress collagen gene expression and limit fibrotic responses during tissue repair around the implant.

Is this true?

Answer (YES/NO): YES